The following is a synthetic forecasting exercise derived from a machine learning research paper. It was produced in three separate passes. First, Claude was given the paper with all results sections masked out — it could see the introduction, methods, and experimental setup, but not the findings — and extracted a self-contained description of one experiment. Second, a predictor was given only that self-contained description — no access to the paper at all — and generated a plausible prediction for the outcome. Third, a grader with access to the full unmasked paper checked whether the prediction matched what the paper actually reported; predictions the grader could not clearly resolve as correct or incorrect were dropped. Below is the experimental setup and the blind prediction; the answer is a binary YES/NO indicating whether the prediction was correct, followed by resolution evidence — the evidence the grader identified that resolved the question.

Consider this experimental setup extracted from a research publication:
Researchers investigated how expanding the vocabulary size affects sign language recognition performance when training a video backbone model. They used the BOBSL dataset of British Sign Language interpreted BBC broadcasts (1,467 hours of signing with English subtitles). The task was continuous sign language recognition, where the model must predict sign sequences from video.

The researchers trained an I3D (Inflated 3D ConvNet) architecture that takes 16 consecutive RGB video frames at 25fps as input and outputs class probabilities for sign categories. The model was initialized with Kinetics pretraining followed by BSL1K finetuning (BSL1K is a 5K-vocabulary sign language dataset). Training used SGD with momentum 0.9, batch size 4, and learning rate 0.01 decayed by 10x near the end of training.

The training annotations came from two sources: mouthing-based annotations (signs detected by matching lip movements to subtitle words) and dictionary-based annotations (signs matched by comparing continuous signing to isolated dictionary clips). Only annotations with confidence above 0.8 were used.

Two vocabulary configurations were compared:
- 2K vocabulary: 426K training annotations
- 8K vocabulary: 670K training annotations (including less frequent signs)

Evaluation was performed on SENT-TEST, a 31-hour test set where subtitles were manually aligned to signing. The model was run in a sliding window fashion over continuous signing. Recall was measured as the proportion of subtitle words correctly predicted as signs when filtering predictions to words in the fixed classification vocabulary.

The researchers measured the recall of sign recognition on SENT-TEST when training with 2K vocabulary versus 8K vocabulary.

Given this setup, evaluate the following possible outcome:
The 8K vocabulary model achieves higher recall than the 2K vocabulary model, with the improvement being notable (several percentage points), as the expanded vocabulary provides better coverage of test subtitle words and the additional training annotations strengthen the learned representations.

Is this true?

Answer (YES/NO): NO